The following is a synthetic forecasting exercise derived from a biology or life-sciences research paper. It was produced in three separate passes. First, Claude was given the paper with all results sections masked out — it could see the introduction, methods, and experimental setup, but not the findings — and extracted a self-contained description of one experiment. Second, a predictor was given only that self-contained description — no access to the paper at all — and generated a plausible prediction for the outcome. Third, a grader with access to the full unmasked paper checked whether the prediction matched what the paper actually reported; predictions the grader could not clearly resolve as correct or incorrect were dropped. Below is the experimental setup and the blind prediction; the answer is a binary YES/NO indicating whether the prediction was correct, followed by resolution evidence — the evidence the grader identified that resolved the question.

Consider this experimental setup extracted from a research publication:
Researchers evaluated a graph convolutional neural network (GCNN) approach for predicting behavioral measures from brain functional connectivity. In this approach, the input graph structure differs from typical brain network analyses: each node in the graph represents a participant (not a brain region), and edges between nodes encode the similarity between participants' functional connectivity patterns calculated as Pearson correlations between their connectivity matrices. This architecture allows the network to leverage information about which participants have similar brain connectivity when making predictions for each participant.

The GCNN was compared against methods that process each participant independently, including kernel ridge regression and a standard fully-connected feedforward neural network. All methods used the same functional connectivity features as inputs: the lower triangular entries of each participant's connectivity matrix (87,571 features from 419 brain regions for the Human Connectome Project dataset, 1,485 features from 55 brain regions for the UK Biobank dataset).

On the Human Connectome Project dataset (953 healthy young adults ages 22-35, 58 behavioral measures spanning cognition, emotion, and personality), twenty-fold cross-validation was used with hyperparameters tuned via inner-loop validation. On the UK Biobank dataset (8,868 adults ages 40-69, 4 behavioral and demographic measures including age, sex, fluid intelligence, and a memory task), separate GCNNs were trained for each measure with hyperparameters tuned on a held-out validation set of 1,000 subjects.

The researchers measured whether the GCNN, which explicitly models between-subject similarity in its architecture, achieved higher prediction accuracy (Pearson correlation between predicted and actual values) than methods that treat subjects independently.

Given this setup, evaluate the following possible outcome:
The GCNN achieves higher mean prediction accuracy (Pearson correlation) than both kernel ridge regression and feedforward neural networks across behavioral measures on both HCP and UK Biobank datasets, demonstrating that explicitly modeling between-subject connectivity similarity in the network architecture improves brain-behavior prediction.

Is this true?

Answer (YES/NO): NO